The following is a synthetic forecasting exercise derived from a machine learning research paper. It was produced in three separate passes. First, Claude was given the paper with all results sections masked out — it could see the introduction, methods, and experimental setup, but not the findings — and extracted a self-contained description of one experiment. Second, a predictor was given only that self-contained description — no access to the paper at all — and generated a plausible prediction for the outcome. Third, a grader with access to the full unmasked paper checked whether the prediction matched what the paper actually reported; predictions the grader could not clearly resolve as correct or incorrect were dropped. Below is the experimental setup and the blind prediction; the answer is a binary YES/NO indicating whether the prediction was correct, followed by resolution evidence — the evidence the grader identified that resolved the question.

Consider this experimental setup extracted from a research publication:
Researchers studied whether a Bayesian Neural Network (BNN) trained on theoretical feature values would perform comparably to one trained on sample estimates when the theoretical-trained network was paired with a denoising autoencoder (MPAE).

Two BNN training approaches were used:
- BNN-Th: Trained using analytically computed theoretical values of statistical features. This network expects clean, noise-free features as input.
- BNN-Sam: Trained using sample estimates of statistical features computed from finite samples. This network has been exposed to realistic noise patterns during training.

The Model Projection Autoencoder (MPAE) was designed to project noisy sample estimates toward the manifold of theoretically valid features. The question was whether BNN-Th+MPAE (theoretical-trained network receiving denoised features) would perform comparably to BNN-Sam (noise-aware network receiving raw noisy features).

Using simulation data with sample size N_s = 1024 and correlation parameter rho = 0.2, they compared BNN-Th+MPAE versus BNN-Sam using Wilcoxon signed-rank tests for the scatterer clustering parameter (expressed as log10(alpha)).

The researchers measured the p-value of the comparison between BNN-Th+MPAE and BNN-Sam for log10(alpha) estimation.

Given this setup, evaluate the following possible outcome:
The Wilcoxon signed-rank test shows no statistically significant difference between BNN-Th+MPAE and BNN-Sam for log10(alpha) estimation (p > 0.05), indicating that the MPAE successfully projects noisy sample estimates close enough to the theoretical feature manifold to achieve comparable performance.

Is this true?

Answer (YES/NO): NO